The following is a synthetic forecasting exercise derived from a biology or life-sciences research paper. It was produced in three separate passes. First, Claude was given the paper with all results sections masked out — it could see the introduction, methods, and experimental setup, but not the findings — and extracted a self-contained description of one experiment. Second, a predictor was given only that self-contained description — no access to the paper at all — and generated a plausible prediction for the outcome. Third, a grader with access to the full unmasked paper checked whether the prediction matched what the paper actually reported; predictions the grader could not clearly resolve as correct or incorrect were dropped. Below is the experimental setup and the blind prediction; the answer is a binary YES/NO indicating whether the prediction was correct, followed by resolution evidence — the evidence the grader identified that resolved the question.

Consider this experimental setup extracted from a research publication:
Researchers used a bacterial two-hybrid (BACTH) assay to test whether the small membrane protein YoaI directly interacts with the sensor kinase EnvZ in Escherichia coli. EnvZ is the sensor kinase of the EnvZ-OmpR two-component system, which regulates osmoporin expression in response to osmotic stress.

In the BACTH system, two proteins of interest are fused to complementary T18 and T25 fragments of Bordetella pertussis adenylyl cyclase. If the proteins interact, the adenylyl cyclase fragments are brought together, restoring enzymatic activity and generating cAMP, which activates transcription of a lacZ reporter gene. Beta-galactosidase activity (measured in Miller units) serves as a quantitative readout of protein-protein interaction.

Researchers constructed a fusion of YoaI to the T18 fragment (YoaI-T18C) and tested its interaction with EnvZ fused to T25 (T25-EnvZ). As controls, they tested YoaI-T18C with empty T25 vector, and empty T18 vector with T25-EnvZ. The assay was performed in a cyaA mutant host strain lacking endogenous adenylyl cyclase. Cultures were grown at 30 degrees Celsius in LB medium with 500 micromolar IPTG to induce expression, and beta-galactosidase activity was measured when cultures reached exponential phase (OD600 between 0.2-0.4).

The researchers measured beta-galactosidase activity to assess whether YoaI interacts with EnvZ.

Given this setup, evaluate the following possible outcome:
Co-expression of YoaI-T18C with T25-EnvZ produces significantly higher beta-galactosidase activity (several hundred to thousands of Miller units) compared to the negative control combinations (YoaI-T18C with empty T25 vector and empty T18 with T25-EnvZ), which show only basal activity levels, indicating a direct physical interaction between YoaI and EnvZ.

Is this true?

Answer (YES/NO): YES